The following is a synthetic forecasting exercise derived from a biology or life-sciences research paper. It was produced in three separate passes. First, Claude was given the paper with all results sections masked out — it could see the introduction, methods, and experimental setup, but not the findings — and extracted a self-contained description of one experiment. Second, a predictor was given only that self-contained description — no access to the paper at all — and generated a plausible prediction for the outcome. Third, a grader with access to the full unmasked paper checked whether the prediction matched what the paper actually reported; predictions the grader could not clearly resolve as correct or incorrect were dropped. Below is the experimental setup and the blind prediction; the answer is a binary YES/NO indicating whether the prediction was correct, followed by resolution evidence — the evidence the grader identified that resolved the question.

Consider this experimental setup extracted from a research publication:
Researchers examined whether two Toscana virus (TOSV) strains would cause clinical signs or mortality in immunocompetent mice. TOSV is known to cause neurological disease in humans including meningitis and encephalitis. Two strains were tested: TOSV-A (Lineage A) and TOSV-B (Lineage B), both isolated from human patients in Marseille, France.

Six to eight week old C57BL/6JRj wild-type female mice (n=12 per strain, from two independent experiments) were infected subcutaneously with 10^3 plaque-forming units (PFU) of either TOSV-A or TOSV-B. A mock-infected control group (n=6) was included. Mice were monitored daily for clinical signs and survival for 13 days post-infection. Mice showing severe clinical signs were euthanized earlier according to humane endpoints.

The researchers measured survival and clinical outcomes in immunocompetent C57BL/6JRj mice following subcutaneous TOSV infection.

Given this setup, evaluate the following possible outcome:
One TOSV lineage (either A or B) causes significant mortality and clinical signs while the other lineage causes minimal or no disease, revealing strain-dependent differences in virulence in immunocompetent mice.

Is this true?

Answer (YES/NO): NO